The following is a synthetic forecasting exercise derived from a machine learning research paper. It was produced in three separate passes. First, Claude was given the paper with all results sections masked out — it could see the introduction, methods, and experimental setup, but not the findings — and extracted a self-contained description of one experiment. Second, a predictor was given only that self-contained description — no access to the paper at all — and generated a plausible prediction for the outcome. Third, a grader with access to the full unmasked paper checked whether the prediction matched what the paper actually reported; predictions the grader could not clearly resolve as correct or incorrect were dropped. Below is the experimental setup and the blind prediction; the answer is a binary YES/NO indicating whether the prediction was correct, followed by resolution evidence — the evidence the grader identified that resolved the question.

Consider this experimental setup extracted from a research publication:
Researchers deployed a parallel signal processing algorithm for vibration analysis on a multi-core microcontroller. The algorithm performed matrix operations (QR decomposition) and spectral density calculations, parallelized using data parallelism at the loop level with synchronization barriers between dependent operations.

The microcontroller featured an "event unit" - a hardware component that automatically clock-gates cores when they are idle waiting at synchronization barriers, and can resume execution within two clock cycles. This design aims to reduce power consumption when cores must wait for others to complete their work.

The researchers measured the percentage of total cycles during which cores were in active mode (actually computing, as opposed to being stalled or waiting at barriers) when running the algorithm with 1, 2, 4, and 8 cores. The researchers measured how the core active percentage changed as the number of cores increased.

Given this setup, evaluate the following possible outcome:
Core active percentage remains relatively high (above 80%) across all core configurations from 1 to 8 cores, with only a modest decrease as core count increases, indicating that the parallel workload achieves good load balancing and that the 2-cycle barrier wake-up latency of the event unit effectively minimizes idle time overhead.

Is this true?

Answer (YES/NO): YES